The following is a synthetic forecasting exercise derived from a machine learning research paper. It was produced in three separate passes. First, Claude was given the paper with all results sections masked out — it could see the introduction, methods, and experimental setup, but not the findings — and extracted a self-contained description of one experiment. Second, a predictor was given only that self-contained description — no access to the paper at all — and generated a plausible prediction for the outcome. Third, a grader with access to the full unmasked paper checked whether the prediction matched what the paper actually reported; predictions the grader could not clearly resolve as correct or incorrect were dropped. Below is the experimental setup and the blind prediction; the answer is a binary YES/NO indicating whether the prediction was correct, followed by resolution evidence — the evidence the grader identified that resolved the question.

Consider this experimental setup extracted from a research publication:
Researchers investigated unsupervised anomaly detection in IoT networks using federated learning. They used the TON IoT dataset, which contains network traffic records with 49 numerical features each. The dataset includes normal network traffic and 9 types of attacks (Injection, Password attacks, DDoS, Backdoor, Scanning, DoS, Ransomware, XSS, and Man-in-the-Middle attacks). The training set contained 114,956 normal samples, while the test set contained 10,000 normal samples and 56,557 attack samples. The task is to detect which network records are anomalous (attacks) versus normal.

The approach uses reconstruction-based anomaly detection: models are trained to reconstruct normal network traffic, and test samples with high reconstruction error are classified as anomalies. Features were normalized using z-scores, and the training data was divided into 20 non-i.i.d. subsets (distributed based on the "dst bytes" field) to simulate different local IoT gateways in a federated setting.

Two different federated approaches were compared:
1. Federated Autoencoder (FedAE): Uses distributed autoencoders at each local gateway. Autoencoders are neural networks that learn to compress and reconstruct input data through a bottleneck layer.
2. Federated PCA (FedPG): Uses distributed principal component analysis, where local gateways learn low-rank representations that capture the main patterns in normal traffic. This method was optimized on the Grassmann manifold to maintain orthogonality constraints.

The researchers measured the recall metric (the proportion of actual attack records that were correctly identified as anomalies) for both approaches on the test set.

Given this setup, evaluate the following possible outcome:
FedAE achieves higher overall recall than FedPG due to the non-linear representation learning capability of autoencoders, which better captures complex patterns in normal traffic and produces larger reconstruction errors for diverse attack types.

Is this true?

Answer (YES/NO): YES